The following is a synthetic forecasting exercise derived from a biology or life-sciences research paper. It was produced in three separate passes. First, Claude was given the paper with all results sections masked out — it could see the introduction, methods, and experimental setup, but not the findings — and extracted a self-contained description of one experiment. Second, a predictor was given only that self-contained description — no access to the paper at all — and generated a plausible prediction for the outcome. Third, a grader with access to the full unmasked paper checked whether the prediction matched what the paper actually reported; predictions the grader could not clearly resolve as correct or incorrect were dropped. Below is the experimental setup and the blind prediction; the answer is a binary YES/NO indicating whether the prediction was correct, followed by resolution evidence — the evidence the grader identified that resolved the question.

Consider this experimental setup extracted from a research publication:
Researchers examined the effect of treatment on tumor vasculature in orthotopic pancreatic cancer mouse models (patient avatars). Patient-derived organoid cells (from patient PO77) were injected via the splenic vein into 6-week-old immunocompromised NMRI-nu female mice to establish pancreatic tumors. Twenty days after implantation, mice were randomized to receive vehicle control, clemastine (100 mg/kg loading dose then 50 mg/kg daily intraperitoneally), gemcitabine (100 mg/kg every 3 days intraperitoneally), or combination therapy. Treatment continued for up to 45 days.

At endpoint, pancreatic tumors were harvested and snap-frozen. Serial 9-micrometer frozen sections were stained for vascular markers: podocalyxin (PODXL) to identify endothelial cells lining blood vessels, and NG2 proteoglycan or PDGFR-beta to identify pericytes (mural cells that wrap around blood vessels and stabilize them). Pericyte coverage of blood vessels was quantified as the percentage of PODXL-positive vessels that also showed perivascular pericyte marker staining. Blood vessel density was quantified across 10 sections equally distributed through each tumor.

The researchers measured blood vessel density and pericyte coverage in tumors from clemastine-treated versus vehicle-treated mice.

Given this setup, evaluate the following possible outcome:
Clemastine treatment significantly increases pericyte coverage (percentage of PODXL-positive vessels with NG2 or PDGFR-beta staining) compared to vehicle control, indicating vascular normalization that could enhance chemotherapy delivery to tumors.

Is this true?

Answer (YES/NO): NO